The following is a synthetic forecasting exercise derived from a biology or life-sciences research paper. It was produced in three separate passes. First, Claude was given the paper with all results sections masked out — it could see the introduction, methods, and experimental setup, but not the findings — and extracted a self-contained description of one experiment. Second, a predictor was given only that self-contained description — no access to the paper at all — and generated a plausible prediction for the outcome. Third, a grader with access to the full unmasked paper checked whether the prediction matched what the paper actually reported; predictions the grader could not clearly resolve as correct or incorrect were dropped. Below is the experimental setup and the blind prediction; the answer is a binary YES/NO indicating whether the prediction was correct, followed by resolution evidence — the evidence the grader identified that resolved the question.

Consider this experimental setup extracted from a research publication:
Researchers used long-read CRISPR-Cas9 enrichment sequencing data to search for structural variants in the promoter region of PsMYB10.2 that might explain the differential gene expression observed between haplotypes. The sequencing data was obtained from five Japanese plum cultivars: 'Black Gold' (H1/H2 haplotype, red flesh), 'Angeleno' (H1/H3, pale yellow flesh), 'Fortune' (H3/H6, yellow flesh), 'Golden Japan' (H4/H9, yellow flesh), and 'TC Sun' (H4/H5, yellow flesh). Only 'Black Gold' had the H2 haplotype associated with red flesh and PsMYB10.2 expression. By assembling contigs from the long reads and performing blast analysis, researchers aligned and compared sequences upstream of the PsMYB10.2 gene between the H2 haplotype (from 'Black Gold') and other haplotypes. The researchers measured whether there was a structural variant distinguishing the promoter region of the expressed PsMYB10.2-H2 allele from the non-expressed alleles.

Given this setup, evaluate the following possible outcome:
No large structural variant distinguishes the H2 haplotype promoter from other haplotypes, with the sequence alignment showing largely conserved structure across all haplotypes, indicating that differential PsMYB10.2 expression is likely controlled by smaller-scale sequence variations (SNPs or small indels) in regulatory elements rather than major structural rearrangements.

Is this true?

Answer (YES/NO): NO